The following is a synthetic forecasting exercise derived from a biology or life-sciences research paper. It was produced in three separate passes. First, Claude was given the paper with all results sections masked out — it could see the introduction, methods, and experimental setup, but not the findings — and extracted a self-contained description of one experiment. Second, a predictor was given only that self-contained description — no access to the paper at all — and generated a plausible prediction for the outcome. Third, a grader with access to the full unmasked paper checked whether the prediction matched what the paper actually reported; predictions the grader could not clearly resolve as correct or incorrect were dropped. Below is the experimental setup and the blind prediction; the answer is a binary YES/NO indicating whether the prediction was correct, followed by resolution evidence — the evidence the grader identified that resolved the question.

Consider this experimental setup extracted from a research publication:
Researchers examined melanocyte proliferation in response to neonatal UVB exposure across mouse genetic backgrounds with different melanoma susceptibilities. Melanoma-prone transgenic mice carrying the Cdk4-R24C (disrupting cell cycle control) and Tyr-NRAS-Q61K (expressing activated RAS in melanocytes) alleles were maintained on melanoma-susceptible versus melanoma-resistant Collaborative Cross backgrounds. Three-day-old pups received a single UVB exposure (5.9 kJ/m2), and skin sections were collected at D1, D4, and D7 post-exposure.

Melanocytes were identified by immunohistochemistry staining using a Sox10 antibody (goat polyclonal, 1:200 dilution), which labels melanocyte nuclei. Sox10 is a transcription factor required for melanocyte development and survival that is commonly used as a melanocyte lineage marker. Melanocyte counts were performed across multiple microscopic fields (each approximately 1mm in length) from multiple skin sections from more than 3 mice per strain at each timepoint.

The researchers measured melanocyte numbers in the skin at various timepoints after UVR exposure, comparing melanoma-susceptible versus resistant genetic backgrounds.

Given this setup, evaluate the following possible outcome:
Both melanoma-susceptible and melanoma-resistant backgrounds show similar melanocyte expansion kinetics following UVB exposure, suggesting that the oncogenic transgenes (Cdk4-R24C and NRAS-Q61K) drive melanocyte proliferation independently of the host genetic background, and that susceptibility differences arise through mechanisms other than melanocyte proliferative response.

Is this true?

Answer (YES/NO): YES